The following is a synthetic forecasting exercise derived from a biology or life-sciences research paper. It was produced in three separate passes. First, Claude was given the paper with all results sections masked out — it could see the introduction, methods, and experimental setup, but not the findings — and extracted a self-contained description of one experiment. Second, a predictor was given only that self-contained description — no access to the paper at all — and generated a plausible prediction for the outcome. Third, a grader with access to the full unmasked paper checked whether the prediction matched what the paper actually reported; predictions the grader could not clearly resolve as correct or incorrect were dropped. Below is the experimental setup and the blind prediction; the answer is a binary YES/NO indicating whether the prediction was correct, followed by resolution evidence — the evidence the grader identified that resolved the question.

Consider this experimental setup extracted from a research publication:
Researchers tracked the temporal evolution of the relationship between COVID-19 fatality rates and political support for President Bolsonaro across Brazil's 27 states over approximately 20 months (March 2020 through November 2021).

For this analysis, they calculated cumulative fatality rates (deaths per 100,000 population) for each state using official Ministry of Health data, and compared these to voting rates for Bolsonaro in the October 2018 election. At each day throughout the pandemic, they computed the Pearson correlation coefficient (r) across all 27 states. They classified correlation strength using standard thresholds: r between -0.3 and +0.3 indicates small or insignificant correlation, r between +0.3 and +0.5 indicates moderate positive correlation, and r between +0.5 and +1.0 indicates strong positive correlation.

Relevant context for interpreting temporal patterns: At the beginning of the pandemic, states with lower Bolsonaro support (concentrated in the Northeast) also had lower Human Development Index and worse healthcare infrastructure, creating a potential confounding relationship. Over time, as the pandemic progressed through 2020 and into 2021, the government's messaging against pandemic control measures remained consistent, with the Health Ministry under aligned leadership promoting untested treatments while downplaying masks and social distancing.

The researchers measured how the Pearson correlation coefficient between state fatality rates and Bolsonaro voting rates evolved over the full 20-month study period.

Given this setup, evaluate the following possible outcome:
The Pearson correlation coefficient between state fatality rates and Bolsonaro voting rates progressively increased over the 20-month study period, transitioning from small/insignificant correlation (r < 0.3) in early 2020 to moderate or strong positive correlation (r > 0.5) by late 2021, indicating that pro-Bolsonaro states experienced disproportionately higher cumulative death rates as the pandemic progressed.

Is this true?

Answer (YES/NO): YES